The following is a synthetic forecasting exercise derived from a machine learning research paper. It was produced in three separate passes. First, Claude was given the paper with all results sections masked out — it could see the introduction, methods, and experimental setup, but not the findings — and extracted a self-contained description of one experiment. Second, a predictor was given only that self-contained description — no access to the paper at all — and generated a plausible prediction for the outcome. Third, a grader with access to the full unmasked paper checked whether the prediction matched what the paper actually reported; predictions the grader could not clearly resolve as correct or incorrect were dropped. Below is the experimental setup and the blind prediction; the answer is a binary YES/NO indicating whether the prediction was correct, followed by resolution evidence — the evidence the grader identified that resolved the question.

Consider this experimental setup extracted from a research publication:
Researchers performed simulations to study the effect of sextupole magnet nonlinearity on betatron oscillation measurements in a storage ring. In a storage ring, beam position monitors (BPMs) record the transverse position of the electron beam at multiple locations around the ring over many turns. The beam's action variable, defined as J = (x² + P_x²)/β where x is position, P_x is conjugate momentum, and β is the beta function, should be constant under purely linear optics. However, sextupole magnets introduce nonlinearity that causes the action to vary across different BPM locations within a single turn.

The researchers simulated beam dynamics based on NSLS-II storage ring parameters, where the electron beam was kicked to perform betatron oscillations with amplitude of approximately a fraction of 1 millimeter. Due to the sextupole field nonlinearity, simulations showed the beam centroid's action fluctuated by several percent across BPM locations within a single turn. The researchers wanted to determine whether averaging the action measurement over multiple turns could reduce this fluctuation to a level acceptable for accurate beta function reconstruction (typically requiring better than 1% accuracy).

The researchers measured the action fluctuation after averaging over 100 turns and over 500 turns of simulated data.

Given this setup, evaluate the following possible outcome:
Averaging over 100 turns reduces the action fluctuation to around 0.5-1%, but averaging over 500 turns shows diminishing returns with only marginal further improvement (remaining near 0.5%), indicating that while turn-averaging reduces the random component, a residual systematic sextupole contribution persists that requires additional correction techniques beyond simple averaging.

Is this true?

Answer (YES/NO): NO